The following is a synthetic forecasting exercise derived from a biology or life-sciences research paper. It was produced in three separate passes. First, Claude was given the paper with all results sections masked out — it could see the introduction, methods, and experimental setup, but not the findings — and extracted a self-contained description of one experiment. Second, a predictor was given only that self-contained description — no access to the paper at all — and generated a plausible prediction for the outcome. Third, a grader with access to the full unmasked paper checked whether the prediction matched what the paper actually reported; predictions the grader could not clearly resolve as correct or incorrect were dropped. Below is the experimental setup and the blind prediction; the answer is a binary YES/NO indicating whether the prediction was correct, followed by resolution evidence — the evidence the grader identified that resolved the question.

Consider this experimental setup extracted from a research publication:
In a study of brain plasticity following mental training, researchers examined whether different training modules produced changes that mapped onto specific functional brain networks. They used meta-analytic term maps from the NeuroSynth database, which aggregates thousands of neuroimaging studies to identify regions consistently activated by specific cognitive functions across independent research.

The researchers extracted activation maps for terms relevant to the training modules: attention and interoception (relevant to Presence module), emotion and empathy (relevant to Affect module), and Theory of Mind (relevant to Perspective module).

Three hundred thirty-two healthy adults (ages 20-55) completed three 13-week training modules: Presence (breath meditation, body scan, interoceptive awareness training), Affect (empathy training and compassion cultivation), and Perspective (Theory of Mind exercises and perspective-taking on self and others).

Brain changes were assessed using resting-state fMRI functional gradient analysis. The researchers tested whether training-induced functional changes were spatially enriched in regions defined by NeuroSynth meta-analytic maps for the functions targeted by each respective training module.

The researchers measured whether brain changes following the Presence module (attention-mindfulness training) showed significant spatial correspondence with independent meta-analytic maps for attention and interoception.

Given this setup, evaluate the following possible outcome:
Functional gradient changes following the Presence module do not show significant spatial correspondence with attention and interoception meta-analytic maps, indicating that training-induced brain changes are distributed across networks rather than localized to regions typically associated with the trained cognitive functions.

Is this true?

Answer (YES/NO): NO